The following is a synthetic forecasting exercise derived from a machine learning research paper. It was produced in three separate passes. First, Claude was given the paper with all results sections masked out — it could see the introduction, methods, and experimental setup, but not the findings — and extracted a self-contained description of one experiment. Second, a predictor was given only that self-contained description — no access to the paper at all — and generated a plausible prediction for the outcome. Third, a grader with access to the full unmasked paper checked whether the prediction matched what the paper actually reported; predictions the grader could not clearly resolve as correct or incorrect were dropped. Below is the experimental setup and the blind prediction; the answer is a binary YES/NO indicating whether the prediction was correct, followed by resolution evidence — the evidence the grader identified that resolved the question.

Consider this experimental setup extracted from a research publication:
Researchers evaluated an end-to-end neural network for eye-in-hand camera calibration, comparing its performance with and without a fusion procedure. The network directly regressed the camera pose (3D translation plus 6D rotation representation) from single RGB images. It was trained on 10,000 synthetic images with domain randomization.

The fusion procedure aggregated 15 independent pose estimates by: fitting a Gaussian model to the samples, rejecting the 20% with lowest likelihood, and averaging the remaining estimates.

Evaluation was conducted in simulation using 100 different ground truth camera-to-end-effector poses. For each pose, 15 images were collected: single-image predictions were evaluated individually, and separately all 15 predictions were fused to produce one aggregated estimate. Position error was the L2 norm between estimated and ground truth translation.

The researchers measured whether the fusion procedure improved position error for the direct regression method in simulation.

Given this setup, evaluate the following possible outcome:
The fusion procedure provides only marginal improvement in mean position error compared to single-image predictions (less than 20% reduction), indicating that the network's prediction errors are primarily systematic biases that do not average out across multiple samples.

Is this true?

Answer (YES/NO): NO